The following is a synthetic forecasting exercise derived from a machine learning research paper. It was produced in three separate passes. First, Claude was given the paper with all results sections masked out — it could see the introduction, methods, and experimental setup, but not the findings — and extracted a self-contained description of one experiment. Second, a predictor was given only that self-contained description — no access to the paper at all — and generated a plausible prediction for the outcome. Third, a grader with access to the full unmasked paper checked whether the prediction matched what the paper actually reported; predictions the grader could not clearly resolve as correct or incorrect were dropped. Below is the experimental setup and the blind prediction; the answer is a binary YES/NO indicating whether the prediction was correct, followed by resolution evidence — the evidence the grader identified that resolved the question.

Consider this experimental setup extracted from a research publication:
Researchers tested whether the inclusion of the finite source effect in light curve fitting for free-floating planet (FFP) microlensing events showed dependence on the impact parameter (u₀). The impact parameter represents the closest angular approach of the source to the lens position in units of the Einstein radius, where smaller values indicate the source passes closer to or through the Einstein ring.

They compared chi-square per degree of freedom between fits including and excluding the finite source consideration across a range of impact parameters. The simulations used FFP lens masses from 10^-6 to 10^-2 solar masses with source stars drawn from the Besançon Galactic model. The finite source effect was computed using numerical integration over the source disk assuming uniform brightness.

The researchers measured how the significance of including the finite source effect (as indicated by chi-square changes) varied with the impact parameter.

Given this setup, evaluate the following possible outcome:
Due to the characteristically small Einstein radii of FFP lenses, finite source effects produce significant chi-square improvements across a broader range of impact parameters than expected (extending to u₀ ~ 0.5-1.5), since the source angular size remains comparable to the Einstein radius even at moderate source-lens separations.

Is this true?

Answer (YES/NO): NO